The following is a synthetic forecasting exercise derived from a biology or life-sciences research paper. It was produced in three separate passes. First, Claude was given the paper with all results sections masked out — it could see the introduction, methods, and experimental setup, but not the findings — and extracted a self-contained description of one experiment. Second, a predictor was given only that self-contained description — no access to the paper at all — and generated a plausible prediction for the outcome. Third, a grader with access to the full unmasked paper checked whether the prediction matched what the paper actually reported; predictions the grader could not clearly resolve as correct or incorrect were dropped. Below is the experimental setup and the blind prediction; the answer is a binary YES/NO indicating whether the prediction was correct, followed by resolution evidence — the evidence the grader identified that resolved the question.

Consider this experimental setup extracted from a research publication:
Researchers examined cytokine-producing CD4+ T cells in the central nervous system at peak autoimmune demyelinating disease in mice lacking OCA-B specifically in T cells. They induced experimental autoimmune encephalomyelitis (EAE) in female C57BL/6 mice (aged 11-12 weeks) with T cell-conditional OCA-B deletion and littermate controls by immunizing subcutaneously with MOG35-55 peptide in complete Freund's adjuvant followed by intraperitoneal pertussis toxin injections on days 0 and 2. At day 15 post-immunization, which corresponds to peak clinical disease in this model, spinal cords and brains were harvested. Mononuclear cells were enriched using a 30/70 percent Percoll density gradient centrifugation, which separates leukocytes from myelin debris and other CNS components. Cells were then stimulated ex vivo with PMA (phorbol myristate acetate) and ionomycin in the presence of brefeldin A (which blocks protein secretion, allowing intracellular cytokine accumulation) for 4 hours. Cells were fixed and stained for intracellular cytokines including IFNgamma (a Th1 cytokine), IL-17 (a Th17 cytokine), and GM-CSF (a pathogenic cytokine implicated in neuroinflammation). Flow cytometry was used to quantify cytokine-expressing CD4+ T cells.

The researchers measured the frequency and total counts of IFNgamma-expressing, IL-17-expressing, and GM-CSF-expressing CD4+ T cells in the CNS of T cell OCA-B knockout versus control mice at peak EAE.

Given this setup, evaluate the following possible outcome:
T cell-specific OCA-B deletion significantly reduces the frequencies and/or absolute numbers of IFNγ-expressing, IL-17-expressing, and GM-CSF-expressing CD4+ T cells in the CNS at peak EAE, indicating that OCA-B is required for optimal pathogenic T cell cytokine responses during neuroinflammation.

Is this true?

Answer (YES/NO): NO